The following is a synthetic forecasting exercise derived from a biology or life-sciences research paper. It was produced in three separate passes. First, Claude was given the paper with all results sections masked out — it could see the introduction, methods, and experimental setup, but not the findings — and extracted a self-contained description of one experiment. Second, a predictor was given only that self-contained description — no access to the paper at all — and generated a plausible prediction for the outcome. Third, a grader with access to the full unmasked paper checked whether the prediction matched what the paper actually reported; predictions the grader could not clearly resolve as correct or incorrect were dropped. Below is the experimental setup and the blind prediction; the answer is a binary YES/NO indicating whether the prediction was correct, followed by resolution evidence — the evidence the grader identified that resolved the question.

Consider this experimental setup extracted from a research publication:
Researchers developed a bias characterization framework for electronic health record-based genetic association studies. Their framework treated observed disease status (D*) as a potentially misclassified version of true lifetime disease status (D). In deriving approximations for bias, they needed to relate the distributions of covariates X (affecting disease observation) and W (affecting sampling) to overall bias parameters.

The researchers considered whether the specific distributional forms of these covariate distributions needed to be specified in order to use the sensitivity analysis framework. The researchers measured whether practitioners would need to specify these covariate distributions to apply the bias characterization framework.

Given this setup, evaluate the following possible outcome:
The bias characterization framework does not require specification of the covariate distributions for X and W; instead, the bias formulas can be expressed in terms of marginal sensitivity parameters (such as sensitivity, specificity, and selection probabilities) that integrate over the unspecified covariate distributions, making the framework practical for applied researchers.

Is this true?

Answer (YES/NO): YES